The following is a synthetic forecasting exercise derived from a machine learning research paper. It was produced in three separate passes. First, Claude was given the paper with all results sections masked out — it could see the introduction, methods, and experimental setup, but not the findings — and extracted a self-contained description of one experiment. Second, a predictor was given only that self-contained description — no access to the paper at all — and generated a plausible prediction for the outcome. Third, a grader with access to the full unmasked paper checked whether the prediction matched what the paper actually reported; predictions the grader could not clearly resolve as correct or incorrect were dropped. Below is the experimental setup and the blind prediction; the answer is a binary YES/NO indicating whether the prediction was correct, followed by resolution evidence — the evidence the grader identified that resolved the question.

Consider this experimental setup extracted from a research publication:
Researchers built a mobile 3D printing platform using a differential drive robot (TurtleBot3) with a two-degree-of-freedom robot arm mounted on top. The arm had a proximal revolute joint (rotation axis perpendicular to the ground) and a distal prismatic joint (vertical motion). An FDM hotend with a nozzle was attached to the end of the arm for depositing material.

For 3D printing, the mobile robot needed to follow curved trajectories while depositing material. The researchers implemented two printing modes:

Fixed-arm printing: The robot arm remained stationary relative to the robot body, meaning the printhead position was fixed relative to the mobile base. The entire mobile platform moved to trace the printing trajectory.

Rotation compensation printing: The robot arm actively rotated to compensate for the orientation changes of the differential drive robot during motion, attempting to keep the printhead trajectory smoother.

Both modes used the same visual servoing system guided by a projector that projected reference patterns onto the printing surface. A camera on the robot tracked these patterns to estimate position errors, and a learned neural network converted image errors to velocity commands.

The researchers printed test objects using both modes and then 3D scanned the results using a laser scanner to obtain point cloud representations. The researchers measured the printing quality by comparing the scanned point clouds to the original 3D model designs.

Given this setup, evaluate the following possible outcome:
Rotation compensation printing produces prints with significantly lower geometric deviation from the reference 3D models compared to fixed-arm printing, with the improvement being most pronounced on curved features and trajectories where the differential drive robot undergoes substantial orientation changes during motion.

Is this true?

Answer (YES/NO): NO